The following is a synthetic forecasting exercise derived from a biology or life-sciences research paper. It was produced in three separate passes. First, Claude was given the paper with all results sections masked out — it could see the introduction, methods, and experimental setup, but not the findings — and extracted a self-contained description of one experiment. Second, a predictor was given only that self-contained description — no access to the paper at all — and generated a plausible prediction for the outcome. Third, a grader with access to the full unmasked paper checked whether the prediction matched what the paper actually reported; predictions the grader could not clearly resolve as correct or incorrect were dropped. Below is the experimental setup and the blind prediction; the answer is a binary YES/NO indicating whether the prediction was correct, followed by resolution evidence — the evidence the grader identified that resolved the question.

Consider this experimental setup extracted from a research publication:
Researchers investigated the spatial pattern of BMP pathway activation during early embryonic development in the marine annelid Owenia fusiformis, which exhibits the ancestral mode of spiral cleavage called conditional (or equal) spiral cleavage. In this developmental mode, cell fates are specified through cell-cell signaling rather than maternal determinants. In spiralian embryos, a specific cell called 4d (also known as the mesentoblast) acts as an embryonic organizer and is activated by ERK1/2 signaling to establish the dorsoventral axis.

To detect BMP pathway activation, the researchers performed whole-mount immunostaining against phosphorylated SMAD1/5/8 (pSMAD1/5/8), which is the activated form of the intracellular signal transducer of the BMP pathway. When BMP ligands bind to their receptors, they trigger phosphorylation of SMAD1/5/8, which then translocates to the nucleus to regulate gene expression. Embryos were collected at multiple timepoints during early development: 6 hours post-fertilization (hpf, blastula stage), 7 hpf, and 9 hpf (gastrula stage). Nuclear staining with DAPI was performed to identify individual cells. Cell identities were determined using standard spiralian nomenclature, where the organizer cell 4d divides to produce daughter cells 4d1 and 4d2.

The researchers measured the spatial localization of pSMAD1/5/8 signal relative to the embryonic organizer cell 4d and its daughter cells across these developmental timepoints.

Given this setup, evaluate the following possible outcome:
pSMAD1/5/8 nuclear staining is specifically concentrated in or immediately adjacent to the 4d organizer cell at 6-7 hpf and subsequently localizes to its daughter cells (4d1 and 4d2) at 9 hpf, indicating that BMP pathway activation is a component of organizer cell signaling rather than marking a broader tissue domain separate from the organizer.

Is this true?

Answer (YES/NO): NO